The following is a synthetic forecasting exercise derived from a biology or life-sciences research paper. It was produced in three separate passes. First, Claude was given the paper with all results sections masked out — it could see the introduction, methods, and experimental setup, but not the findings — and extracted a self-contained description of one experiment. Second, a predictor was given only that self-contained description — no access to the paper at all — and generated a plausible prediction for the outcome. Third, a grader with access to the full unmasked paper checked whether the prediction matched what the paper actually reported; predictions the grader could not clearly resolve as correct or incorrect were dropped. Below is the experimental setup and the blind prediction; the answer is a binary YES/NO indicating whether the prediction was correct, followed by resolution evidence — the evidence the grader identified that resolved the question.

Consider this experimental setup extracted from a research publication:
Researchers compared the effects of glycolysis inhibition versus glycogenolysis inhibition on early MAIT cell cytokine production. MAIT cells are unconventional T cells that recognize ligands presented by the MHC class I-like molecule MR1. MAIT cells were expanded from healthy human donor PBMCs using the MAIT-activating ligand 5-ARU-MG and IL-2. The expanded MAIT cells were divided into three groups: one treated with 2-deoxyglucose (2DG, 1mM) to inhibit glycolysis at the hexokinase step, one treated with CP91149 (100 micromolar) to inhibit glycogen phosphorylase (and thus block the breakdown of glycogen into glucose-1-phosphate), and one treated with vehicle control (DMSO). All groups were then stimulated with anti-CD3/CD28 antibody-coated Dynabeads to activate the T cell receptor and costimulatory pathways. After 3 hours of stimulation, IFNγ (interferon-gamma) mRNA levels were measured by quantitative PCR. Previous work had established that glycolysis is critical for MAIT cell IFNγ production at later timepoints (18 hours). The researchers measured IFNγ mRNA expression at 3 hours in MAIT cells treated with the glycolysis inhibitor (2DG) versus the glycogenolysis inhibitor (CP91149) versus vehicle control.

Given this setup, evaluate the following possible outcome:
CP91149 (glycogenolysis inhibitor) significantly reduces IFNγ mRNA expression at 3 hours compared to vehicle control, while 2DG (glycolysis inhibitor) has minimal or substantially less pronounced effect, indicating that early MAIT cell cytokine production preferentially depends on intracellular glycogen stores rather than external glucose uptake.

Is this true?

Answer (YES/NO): YES